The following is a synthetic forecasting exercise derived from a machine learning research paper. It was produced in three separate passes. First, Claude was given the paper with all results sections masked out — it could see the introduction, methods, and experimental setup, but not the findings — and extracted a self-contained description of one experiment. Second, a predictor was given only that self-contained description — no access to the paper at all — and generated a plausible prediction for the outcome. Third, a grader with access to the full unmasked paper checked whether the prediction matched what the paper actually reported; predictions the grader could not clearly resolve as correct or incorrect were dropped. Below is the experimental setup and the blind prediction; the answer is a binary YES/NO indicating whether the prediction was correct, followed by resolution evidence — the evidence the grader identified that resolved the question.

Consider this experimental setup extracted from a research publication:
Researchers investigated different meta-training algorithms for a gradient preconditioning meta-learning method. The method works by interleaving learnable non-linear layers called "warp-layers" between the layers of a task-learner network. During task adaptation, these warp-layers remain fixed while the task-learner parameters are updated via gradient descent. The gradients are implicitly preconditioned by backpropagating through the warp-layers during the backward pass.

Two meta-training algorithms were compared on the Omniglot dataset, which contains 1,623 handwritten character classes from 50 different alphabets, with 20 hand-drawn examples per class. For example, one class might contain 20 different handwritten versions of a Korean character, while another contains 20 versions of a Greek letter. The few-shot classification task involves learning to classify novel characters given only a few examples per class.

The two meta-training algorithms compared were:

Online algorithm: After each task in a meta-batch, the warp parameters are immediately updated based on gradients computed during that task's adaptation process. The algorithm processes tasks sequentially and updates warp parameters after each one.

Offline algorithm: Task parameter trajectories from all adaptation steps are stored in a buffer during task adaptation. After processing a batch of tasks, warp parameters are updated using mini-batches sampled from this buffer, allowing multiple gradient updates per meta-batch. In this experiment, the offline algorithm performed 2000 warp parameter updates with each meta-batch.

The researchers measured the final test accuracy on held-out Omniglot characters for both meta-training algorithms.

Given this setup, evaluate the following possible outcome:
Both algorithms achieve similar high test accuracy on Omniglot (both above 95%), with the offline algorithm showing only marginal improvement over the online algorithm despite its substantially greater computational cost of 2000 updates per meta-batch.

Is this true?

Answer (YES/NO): NO